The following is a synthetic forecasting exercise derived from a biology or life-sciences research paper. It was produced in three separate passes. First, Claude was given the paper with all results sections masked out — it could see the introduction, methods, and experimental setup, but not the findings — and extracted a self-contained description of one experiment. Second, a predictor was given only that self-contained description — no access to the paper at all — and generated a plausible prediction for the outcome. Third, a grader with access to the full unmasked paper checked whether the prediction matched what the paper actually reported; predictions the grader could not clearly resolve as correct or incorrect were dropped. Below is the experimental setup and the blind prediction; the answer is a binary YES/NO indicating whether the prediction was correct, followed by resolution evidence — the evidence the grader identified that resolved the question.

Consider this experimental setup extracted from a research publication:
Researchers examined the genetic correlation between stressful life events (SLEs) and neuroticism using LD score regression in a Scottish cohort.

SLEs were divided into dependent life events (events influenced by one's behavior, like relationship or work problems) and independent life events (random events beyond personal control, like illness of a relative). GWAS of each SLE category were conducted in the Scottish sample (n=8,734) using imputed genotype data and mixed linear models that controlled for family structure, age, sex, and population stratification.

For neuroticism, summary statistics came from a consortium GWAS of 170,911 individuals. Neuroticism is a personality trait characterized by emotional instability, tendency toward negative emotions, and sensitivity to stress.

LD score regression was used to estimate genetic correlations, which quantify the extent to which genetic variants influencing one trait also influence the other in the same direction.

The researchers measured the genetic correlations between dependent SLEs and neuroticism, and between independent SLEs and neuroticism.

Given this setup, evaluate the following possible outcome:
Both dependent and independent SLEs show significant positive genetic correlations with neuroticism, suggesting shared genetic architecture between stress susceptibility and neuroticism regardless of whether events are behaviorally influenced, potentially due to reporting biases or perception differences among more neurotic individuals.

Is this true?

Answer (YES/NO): NO